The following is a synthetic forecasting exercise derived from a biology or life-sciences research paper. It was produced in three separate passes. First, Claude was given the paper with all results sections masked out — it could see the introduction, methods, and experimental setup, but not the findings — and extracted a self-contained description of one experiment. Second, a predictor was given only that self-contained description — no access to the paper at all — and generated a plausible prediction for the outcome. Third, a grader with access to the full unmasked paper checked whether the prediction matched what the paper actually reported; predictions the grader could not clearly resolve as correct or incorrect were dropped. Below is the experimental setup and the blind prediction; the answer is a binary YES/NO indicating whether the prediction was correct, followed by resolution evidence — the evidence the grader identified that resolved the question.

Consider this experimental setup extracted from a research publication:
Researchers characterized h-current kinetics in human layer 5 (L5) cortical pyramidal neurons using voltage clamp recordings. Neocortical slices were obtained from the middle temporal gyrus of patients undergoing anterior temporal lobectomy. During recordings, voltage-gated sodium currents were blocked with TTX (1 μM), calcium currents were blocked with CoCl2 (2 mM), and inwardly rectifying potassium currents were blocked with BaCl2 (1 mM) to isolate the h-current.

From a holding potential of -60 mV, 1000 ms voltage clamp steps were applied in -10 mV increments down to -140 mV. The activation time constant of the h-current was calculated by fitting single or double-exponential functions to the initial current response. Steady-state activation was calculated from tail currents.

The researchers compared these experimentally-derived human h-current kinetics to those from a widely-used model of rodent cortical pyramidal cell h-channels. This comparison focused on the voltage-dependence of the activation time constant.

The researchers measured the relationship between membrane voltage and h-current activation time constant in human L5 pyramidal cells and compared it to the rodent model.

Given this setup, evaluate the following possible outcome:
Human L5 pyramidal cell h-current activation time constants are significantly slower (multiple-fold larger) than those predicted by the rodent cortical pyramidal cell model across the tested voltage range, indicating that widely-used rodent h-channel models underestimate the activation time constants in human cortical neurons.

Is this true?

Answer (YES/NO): YES